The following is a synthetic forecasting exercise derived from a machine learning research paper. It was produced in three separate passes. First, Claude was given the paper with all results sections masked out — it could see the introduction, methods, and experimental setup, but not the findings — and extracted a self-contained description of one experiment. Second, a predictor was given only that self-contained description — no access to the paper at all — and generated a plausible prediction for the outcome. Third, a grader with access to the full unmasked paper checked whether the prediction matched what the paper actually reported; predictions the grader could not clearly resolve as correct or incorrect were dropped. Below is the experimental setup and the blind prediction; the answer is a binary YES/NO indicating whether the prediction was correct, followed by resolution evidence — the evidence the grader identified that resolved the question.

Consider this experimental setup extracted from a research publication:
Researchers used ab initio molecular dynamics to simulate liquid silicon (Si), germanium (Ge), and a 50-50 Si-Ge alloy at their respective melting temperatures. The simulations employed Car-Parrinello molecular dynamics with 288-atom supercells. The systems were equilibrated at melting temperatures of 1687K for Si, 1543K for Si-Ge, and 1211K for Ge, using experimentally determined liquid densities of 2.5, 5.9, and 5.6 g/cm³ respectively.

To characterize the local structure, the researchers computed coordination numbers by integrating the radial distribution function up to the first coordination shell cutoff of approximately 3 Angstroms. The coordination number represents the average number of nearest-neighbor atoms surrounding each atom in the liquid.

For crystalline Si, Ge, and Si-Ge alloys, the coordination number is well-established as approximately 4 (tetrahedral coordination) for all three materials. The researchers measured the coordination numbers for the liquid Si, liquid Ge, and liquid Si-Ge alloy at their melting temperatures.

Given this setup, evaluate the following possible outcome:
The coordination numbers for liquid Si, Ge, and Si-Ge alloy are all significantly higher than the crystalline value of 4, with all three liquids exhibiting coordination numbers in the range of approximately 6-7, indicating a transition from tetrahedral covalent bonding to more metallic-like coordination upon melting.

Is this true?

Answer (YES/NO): NO